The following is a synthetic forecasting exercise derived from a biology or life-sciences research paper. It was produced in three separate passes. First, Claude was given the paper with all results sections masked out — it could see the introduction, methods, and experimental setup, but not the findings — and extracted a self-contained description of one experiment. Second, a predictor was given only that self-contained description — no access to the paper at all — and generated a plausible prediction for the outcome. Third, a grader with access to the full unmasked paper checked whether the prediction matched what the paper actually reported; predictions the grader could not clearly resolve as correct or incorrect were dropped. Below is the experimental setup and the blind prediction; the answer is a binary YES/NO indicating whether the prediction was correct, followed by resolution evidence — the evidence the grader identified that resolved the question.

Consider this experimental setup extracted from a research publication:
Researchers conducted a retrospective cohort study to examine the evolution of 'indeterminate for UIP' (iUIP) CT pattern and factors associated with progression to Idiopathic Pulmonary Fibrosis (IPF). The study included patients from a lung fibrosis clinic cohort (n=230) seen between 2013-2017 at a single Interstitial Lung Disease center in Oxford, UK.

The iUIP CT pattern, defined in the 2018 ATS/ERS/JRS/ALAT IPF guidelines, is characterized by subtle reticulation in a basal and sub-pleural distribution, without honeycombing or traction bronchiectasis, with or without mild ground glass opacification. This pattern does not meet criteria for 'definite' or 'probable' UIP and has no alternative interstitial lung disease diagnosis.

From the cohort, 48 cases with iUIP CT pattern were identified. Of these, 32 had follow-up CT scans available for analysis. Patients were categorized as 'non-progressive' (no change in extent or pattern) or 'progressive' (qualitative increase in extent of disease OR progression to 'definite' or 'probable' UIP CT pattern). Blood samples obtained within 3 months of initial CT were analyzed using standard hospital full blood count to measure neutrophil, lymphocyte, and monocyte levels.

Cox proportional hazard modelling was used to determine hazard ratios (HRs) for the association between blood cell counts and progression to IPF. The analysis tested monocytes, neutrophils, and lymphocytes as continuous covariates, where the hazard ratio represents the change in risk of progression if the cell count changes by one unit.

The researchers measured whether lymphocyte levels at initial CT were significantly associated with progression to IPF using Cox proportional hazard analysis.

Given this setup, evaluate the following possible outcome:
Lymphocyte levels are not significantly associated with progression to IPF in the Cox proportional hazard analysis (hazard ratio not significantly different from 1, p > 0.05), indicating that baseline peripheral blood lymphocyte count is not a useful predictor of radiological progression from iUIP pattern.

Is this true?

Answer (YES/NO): YES